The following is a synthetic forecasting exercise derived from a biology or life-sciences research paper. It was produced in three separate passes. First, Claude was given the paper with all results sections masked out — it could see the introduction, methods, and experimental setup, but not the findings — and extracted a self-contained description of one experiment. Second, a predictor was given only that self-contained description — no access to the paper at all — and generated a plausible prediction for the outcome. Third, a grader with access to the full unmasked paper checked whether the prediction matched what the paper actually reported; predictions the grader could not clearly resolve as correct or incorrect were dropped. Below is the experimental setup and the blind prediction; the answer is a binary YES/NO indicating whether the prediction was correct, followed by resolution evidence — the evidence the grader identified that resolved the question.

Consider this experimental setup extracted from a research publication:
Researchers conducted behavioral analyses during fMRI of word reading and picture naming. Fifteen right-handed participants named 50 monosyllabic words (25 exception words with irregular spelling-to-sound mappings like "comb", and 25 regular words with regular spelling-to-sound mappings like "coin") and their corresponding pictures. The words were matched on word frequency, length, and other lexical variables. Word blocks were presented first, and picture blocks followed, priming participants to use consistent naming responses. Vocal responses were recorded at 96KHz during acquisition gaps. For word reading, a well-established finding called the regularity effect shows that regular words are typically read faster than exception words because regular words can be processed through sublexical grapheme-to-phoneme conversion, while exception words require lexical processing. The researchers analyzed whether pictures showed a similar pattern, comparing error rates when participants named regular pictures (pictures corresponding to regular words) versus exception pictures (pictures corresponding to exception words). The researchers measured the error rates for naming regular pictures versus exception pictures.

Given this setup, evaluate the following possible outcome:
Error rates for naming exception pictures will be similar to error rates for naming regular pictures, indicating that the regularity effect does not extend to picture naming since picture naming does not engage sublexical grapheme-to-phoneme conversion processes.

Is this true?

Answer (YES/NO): NO